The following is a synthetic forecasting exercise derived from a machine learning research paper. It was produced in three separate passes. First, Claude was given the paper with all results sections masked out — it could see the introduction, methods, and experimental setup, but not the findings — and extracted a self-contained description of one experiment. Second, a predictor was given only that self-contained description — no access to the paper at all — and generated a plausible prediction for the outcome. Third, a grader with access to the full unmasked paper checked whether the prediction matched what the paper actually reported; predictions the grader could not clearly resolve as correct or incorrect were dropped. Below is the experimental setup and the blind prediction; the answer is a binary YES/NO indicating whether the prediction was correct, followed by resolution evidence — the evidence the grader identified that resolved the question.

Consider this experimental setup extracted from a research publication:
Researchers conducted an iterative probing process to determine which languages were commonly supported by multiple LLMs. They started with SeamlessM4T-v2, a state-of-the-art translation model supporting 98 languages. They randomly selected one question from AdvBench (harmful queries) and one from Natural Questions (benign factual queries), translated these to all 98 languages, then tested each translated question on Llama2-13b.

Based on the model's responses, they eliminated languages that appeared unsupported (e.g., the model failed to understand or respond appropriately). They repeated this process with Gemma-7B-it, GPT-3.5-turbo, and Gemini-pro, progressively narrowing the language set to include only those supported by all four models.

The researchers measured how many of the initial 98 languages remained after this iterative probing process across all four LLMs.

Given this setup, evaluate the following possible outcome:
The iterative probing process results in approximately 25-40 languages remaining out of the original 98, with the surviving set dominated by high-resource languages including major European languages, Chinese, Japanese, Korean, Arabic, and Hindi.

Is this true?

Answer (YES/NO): NO